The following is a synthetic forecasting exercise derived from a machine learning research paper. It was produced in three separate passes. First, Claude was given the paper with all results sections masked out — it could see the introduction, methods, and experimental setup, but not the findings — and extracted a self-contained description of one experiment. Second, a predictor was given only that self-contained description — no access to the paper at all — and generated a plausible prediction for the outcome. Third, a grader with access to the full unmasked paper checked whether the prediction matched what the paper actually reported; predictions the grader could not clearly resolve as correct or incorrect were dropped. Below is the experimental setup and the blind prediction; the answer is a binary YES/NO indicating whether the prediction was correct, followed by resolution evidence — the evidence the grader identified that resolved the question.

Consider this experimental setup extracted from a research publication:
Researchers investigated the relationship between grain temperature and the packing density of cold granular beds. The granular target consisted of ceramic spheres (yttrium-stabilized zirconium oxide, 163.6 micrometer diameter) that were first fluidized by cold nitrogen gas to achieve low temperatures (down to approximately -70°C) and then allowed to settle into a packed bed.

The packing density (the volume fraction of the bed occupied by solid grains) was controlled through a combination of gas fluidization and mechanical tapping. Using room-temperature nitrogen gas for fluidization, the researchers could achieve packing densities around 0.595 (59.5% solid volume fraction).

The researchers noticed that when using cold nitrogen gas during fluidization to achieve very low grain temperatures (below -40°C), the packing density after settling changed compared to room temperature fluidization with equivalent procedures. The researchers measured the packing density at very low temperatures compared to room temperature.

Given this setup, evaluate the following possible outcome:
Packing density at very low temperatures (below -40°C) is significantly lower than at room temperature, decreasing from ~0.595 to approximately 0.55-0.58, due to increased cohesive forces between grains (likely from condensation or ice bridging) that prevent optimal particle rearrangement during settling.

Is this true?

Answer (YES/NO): NO